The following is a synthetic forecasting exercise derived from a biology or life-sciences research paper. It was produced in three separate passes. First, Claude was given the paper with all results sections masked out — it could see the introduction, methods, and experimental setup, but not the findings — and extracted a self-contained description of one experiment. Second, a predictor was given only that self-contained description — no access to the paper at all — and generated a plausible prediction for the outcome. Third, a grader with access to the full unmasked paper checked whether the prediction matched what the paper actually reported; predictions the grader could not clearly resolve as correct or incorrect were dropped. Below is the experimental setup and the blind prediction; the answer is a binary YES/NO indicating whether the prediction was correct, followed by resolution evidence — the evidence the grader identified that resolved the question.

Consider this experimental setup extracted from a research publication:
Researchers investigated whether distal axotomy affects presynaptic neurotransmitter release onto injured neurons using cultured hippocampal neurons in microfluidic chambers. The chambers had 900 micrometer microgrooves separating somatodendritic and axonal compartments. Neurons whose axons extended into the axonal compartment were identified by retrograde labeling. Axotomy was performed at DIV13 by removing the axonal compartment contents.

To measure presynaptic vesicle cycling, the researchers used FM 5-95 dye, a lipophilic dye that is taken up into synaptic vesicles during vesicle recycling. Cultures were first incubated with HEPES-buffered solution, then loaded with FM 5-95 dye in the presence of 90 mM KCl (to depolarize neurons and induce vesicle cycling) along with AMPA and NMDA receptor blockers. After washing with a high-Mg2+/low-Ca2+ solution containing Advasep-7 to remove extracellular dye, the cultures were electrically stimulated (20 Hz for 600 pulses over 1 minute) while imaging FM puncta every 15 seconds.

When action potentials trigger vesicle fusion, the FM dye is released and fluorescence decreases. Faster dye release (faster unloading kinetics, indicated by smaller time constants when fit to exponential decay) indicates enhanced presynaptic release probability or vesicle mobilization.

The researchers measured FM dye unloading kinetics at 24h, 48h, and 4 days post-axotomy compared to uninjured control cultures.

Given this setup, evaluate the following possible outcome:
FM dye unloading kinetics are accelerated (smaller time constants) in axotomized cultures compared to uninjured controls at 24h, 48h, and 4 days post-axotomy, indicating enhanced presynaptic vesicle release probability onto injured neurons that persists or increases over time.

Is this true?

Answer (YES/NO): NO